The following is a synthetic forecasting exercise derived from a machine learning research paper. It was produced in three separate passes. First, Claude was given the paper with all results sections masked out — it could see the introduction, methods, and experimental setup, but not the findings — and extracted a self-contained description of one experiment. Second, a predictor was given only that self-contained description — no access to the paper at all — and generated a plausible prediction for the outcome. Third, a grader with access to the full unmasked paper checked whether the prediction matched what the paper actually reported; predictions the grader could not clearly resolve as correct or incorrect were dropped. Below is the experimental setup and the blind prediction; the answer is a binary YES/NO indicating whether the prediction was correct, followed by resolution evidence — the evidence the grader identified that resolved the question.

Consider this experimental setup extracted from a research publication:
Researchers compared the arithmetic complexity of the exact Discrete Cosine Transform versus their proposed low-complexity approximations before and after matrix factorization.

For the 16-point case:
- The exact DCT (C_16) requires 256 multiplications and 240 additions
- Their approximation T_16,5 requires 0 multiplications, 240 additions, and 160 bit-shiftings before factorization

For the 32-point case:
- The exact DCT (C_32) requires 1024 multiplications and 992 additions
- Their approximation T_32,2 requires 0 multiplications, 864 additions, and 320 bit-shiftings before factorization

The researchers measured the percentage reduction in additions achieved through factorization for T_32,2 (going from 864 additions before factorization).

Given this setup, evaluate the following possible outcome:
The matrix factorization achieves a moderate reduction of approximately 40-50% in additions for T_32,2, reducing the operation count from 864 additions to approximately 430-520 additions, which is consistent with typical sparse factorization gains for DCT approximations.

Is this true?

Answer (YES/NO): NO